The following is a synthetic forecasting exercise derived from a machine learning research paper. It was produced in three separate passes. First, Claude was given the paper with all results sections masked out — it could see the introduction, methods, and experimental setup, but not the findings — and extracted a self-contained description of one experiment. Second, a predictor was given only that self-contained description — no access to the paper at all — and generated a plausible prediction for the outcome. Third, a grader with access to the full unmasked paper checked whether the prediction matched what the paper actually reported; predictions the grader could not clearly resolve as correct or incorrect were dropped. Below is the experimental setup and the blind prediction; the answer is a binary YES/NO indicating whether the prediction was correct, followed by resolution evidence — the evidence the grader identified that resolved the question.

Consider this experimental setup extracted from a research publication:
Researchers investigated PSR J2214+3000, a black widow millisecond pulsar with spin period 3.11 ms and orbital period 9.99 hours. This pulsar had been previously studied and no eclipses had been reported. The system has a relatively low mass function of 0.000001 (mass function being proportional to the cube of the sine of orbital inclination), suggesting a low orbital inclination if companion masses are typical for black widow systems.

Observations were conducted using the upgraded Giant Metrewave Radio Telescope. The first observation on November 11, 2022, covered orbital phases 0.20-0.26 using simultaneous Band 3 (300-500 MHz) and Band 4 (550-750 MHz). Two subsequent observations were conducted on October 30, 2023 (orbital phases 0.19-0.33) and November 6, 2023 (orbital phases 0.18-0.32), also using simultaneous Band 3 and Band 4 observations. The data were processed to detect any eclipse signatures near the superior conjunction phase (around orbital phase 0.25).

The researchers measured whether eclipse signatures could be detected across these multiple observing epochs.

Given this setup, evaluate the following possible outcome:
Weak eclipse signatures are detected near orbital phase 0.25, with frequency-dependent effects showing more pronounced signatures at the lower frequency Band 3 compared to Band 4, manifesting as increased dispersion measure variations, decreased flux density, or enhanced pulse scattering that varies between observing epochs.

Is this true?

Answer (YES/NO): NO